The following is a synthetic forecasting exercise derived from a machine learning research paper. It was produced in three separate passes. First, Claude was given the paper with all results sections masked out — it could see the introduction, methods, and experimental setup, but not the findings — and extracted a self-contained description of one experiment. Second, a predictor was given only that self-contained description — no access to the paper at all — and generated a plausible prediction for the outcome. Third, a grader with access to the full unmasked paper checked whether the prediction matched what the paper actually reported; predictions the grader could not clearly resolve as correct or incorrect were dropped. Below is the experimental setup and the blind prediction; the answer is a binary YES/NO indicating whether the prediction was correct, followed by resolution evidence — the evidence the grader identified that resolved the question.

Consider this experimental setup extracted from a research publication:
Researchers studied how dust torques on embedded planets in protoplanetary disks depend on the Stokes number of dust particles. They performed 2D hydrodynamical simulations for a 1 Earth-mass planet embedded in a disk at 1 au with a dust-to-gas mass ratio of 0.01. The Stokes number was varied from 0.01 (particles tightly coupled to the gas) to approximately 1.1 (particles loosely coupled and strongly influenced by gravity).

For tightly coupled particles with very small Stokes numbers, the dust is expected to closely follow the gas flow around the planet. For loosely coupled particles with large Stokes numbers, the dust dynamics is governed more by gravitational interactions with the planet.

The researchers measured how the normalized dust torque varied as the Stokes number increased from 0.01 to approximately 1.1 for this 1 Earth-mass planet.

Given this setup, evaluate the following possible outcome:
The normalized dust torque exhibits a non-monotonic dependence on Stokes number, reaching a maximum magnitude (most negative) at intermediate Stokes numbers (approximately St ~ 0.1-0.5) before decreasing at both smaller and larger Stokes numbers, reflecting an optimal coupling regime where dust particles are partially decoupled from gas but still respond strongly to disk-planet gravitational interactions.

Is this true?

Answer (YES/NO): NO